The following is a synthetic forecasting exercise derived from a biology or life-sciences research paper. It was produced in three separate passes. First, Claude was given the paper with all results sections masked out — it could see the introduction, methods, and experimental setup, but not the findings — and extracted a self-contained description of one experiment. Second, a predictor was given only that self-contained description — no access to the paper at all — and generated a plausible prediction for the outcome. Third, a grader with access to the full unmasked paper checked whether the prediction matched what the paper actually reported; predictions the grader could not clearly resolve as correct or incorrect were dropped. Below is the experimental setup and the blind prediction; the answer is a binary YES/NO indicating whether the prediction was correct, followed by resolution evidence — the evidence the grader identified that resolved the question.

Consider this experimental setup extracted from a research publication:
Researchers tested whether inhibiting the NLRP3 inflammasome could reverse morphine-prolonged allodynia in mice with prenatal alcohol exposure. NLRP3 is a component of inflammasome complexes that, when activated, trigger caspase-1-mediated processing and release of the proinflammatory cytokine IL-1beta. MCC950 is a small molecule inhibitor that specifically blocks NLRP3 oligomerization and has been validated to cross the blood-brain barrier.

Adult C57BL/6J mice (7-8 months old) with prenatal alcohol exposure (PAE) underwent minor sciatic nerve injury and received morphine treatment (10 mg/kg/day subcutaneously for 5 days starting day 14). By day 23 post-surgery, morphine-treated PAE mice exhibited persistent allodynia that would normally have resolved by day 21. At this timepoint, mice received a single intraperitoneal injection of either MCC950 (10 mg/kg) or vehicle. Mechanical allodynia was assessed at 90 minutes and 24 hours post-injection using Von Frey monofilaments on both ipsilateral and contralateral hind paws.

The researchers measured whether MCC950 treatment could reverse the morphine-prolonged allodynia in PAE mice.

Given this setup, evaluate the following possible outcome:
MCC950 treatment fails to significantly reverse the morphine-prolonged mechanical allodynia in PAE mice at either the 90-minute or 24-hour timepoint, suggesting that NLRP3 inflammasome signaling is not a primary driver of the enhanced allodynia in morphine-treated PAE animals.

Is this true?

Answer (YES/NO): NO